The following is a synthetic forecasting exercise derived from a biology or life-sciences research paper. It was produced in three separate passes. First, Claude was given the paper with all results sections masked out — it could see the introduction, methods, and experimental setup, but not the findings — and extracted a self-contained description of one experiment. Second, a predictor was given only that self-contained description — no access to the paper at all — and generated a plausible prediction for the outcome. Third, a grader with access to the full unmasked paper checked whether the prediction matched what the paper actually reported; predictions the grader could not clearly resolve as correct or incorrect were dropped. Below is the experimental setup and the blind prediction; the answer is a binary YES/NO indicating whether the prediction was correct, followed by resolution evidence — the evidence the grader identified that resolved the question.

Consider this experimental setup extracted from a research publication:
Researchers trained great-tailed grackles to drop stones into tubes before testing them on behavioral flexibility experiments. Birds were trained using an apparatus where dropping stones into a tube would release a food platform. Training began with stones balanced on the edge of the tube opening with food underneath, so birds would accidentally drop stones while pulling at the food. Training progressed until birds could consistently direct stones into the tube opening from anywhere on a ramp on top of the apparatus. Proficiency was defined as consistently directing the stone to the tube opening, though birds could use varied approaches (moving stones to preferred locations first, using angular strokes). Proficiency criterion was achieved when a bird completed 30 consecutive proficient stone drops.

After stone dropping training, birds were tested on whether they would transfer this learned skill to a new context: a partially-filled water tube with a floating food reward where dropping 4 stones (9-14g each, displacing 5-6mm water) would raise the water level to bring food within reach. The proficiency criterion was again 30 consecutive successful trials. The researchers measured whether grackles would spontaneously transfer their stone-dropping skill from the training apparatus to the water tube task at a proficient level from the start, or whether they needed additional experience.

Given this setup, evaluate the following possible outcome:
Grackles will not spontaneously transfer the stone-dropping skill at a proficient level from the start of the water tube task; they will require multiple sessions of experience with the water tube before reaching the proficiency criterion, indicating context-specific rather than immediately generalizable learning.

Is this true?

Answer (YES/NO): NO